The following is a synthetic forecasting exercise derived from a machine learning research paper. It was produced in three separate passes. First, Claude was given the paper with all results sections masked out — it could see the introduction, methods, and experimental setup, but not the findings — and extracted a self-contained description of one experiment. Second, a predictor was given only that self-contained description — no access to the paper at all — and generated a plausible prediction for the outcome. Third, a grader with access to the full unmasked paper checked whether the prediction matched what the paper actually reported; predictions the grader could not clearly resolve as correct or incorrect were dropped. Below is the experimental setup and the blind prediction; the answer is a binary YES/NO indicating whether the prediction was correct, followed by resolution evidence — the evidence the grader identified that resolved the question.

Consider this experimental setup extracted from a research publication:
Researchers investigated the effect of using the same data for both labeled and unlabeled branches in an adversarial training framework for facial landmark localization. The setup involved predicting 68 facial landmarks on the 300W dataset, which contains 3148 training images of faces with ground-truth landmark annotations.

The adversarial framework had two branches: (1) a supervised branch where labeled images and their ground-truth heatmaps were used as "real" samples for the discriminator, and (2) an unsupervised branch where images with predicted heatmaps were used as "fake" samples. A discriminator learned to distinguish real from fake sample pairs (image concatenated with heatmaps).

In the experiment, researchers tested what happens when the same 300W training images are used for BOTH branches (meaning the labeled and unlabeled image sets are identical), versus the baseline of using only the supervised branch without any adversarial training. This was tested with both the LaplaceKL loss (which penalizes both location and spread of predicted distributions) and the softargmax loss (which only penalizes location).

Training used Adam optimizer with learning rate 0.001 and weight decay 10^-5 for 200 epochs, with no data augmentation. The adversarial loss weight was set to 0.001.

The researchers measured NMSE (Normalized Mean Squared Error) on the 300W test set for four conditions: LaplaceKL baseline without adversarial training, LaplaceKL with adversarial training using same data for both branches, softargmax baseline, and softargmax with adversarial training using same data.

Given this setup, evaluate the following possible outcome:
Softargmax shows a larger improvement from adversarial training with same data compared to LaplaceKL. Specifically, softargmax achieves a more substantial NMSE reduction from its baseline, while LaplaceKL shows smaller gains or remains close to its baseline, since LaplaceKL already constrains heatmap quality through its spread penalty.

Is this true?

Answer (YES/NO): NO